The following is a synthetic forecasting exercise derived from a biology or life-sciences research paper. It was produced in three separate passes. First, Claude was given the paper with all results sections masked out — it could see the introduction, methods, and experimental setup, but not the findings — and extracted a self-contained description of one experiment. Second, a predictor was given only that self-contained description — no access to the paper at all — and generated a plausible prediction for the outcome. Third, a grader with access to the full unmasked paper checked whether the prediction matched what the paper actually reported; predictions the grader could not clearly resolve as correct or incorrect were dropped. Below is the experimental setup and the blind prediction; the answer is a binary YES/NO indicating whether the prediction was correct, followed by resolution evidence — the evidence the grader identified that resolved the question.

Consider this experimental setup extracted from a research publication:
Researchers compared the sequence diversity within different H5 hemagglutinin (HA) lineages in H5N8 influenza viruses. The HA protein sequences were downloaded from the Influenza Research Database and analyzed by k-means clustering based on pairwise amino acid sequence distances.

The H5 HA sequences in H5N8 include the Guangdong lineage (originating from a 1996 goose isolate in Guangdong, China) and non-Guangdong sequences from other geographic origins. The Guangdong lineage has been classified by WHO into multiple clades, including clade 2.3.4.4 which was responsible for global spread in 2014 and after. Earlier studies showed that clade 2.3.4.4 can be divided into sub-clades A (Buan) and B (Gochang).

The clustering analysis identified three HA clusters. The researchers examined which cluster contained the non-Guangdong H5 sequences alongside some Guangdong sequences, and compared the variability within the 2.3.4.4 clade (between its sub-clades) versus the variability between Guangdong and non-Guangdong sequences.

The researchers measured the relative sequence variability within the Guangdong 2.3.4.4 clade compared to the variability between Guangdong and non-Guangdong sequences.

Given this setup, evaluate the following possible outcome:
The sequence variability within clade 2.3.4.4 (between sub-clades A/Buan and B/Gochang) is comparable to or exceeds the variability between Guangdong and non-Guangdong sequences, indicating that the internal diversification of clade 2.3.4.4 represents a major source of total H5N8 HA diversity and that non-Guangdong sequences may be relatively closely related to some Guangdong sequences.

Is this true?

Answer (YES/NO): YES